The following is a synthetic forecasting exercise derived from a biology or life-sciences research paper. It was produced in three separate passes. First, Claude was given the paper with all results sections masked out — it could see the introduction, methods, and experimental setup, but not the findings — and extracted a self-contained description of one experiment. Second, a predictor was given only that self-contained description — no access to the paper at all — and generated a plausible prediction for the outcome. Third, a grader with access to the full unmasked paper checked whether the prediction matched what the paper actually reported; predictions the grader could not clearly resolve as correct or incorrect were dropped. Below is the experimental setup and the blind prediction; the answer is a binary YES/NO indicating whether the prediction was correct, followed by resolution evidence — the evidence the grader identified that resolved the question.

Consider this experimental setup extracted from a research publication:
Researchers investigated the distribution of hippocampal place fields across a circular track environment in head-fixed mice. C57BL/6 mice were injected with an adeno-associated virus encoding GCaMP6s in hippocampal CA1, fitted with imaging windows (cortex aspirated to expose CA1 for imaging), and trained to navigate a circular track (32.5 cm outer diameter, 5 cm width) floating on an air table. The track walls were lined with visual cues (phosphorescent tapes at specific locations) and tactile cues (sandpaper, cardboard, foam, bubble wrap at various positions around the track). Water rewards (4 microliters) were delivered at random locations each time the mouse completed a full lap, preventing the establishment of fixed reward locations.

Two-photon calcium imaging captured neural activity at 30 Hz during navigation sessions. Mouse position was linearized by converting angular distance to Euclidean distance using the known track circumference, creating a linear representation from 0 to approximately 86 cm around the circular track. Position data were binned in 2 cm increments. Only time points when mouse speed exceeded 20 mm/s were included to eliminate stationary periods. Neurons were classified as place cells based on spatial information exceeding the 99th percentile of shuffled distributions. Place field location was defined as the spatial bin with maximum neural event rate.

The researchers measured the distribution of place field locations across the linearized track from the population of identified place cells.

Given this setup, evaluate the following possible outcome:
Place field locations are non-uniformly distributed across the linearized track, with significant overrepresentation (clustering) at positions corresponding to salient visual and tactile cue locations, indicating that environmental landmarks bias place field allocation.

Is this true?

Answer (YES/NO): YES